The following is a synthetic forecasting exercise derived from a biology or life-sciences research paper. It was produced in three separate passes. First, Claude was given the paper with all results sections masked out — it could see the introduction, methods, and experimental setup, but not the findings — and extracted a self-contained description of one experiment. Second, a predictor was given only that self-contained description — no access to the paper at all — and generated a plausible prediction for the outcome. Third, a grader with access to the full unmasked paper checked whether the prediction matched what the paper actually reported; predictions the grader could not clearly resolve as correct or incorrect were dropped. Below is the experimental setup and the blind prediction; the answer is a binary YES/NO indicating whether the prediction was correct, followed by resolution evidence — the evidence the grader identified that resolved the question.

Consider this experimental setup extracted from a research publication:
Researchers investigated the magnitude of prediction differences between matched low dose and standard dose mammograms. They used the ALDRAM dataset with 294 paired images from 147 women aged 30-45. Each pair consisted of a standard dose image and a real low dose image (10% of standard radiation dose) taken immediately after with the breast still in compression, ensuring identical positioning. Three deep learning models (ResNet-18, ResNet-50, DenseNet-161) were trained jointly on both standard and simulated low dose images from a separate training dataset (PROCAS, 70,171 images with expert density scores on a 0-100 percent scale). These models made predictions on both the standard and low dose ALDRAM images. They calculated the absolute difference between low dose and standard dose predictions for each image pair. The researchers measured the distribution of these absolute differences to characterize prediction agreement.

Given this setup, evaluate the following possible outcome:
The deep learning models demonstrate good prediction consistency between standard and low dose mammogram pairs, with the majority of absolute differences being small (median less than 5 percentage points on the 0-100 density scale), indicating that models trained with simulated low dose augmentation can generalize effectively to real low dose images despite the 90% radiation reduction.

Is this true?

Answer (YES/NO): YES